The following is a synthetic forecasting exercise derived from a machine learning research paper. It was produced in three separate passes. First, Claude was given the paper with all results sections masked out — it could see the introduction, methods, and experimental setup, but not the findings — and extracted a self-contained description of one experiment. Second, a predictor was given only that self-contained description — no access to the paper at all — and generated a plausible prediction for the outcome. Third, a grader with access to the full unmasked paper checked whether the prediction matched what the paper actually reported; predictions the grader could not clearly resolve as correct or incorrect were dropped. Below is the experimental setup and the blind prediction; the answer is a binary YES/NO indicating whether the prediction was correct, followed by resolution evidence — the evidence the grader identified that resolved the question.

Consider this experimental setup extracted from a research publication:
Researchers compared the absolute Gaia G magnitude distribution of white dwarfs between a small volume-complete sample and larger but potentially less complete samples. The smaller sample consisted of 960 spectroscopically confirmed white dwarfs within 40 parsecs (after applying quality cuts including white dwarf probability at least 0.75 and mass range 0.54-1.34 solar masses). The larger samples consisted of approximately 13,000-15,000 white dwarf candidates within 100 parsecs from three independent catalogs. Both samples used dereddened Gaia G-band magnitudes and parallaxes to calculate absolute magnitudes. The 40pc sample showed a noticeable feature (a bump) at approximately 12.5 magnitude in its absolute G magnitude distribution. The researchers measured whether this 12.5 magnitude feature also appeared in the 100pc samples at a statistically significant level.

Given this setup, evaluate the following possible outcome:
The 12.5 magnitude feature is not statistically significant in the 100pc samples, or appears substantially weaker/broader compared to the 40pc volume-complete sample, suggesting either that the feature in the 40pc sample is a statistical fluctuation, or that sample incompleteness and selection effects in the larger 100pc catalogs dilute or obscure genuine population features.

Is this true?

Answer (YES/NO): YES